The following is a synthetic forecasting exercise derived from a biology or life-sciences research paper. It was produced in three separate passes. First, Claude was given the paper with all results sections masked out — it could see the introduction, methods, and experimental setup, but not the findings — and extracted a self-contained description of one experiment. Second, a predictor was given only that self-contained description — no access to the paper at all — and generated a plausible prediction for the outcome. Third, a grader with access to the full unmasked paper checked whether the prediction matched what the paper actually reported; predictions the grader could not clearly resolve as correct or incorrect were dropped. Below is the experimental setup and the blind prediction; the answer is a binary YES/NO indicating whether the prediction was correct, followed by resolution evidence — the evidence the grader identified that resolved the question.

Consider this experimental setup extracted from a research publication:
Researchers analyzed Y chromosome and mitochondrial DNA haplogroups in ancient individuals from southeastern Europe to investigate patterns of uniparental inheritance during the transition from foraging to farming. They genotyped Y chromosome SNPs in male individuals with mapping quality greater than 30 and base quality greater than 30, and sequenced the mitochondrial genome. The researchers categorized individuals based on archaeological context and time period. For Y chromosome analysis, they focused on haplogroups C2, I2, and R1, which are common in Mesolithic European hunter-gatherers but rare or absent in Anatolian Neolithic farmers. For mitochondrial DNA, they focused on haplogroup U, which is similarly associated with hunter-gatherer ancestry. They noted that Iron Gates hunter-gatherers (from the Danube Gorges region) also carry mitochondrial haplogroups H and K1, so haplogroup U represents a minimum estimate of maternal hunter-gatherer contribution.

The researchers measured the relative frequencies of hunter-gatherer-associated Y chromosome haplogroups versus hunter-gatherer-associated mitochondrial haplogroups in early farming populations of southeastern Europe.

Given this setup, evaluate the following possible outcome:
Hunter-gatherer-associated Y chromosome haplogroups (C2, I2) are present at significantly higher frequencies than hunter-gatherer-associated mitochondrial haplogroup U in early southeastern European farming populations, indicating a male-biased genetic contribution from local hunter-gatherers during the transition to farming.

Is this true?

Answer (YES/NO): NO